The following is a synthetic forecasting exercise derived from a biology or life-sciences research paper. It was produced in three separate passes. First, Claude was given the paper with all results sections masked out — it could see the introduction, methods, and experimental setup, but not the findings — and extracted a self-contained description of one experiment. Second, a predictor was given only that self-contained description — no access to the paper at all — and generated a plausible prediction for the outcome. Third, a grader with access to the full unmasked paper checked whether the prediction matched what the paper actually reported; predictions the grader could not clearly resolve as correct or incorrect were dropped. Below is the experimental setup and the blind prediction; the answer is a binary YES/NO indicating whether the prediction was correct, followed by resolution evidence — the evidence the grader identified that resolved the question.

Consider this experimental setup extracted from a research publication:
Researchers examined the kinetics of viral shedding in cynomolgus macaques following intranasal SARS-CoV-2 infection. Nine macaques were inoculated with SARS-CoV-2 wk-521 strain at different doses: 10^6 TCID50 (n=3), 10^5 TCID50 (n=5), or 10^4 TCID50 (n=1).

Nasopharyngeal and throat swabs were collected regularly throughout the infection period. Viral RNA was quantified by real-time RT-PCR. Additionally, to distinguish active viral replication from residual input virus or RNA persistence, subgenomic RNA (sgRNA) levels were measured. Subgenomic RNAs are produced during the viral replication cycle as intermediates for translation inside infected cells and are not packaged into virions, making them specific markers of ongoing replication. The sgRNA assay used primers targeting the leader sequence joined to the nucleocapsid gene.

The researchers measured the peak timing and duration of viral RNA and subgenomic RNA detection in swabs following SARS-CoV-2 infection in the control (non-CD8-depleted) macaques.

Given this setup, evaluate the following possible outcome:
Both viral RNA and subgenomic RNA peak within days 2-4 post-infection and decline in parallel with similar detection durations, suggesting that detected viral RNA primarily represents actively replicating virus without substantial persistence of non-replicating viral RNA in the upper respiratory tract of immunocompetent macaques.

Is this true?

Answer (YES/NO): NO